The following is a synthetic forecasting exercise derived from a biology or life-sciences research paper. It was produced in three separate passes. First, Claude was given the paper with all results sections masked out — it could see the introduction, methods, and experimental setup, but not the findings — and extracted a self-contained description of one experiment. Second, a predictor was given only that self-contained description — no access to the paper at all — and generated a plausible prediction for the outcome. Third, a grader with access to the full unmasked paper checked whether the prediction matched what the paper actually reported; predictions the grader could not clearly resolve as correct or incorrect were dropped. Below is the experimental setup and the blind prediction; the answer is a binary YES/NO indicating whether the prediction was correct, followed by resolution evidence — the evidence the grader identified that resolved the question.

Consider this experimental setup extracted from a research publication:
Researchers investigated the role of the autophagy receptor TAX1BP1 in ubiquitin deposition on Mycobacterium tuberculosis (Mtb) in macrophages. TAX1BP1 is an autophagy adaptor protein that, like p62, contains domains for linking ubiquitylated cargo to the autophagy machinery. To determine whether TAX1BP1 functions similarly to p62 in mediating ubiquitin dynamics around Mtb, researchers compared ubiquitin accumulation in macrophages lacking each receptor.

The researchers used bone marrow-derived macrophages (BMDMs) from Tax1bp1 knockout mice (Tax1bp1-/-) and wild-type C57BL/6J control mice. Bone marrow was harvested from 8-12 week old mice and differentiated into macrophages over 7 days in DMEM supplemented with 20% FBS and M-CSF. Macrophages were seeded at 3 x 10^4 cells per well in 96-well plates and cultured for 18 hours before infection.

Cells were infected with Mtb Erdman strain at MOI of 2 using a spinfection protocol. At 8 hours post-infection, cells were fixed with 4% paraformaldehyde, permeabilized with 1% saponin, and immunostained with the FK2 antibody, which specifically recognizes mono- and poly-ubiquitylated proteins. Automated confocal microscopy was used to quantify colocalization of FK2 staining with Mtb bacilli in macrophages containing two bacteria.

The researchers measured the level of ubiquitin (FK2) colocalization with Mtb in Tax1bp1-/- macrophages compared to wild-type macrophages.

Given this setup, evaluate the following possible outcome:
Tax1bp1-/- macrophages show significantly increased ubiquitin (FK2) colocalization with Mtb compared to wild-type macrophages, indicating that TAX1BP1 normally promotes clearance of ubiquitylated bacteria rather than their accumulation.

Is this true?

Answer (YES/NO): YES